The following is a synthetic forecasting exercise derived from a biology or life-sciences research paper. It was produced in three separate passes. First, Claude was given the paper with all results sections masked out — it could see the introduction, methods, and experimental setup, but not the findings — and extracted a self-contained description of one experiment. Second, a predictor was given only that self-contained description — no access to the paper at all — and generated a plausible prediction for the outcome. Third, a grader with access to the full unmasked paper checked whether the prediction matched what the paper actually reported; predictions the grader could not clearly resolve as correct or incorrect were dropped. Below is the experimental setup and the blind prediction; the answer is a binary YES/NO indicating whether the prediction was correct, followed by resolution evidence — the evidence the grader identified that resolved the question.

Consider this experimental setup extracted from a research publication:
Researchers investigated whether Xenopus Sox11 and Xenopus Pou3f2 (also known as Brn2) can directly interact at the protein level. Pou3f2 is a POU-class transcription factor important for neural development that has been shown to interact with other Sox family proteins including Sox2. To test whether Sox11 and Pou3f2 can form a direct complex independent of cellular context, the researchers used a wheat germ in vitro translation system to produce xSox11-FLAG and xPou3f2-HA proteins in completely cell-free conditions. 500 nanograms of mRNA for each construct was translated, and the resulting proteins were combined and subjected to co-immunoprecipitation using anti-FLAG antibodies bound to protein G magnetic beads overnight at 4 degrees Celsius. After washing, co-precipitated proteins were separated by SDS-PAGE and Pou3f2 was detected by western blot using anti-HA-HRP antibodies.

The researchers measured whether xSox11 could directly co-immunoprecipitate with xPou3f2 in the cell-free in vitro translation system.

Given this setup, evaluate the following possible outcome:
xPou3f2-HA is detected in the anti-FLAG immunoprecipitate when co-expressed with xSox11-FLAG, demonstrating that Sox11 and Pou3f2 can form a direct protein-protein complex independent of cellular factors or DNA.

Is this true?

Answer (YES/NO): YES